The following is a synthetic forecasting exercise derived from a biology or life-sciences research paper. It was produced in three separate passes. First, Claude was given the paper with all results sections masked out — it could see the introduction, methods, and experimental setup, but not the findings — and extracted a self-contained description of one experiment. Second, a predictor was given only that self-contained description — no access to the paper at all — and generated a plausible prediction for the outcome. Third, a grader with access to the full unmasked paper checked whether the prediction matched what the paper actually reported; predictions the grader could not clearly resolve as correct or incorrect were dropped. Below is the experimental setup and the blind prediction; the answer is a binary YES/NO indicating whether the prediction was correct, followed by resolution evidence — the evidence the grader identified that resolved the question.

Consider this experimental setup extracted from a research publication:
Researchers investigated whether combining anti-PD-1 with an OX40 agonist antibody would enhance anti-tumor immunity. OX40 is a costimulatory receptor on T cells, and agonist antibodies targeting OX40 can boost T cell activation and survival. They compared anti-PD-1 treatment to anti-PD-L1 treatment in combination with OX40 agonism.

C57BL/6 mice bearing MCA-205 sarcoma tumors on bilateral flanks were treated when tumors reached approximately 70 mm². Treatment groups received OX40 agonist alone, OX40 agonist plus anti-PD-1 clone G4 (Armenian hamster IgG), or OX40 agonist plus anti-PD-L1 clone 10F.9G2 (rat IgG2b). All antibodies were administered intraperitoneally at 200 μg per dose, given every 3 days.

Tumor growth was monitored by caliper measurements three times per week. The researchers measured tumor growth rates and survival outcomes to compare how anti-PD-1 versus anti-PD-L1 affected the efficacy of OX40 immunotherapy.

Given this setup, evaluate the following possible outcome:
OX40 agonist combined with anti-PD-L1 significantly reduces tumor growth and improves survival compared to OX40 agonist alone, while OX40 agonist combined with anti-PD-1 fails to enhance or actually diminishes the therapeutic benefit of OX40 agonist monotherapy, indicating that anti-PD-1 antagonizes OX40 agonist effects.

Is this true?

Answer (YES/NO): YES